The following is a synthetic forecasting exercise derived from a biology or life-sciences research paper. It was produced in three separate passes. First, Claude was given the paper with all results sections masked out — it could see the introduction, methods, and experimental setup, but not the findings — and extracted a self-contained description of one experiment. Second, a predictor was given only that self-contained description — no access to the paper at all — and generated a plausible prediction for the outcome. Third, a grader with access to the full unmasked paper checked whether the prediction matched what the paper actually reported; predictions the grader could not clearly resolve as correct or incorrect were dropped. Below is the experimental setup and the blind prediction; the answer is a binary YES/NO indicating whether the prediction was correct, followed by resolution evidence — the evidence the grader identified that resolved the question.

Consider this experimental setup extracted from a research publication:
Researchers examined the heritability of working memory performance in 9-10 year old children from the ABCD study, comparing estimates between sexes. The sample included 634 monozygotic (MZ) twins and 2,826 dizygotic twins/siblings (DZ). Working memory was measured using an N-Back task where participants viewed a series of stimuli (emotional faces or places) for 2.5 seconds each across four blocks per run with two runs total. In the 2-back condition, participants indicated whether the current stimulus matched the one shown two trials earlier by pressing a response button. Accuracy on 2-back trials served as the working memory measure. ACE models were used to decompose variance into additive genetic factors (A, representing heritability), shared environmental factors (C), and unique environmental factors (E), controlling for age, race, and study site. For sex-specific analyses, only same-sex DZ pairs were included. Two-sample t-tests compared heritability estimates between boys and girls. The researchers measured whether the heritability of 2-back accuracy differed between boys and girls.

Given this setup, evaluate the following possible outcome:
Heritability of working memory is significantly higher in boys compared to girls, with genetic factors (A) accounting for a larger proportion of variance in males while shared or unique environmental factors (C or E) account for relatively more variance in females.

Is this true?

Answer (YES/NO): NO